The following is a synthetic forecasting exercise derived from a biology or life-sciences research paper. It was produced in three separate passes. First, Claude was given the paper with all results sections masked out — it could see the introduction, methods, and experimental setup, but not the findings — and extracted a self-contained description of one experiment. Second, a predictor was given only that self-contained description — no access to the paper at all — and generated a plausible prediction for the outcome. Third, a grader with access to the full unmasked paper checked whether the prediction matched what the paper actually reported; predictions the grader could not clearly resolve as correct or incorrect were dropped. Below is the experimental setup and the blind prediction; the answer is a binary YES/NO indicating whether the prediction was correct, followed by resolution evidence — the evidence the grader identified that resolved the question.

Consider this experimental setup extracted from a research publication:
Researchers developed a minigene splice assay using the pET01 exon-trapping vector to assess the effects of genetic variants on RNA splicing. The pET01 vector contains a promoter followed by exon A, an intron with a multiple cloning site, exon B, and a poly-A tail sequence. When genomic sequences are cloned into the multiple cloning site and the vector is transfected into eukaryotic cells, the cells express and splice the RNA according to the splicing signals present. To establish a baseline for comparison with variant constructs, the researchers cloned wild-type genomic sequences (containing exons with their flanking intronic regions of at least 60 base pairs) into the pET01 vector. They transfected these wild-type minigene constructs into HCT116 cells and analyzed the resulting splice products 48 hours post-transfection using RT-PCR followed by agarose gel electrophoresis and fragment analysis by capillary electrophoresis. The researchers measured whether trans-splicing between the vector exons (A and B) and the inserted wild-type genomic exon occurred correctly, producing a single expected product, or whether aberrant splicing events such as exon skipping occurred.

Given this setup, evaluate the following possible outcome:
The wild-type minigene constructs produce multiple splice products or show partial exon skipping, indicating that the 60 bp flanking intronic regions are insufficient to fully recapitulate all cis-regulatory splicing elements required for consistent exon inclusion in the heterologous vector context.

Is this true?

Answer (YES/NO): YES